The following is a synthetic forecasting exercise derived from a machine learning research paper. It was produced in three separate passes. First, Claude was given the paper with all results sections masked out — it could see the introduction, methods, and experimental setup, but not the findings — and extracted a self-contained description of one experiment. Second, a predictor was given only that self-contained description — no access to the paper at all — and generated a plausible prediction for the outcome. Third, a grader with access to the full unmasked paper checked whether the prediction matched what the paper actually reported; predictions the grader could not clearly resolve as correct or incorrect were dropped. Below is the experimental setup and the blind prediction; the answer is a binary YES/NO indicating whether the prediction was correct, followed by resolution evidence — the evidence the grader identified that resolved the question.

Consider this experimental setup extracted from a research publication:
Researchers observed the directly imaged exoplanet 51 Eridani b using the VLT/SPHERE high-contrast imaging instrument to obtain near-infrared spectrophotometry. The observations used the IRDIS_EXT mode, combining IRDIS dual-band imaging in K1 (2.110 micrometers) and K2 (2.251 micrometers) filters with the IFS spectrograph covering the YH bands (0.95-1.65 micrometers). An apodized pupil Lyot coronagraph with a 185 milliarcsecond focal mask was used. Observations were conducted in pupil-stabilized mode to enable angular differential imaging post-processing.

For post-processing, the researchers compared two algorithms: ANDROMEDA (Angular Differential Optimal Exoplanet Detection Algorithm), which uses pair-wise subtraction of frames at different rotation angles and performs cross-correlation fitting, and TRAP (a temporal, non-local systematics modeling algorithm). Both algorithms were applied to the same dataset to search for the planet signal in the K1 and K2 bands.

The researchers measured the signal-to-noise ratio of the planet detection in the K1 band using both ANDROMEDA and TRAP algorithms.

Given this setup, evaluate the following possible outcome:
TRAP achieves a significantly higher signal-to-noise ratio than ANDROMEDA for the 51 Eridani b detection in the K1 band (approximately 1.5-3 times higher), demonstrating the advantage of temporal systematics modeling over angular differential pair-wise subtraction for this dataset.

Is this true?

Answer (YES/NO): NO